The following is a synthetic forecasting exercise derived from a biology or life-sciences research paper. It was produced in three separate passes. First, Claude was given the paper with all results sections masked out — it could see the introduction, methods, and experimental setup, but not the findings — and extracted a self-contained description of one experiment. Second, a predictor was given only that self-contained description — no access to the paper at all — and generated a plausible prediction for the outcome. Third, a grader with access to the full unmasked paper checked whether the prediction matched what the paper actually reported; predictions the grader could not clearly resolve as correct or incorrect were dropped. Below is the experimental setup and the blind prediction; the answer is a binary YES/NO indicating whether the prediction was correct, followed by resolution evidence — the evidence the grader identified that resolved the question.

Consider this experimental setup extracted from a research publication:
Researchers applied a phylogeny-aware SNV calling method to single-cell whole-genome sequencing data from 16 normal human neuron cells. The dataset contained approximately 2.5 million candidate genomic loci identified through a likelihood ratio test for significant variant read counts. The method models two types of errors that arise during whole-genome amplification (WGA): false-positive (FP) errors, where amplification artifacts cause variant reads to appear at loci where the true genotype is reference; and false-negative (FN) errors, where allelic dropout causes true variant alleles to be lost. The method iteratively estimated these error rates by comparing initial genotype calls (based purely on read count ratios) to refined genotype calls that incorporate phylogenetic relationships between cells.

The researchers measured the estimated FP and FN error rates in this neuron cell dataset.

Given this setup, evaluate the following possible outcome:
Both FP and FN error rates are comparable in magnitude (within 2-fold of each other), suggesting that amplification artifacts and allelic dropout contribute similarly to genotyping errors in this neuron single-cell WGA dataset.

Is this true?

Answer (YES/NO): NO